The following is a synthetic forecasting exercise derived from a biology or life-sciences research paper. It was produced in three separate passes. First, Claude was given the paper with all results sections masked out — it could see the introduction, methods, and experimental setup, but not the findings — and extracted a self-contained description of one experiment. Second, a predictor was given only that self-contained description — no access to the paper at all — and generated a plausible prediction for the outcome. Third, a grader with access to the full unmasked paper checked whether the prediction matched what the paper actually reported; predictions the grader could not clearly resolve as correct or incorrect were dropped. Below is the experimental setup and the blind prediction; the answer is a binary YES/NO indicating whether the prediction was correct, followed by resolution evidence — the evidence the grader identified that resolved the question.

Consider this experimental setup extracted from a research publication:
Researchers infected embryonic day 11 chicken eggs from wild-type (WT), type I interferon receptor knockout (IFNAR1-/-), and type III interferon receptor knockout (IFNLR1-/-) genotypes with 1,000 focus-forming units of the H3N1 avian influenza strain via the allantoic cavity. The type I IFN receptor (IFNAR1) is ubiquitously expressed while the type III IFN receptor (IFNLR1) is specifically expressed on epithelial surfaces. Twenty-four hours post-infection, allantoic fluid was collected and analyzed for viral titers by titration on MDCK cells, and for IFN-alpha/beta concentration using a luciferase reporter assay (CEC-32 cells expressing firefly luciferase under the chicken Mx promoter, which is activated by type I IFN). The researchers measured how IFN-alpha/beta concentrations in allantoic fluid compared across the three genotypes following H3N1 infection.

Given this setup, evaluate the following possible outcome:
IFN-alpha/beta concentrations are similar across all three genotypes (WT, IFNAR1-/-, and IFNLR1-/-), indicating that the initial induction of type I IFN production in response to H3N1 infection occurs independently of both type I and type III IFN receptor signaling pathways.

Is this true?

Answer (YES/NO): YES